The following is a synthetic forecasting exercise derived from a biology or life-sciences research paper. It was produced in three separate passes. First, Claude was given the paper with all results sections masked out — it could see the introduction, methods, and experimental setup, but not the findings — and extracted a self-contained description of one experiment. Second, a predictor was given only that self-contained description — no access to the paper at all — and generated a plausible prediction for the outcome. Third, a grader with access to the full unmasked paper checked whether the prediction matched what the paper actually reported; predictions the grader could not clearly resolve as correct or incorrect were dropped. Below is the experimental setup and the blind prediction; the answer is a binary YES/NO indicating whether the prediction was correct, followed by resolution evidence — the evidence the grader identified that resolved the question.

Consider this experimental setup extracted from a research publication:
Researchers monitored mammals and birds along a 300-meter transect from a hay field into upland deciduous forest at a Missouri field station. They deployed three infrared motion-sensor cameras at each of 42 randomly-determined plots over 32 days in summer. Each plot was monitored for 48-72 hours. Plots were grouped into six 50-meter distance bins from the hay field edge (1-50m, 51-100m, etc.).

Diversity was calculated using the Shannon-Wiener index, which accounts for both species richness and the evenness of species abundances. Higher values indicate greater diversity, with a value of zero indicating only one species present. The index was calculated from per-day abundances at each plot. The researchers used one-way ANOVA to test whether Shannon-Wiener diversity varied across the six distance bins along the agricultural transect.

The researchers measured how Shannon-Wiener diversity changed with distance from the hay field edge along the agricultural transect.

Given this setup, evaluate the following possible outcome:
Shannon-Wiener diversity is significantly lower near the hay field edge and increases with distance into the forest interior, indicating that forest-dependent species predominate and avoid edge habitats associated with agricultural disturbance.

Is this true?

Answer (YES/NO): NO